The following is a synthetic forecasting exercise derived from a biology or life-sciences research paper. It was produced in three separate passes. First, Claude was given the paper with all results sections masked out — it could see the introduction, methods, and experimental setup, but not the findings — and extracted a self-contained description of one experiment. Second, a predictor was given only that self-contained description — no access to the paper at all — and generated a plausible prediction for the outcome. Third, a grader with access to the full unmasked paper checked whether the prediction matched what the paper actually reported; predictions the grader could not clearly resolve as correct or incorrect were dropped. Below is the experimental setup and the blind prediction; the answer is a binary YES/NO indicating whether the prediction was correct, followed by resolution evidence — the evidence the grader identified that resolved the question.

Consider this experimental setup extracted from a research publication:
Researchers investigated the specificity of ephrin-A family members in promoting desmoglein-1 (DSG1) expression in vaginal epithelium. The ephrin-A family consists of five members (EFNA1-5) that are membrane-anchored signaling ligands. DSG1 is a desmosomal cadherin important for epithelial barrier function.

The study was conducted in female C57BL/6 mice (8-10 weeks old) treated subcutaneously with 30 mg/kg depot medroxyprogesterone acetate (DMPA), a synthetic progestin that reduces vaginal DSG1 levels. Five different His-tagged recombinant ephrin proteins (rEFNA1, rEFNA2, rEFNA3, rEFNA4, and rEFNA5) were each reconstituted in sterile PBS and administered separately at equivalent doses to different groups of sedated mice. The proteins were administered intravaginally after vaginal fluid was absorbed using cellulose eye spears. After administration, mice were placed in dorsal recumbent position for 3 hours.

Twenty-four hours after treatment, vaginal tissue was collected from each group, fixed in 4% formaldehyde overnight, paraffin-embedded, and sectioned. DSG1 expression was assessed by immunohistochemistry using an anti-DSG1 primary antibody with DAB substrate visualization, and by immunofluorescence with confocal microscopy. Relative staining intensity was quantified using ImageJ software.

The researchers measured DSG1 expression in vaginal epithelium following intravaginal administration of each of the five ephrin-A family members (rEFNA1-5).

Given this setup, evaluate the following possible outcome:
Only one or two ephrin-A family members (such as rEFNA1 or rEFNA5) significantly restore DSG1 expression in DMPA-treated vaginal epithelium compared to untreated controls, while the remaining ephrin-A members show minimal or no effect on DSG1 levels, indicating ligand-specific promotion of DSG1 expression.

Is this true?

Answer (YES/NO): NO